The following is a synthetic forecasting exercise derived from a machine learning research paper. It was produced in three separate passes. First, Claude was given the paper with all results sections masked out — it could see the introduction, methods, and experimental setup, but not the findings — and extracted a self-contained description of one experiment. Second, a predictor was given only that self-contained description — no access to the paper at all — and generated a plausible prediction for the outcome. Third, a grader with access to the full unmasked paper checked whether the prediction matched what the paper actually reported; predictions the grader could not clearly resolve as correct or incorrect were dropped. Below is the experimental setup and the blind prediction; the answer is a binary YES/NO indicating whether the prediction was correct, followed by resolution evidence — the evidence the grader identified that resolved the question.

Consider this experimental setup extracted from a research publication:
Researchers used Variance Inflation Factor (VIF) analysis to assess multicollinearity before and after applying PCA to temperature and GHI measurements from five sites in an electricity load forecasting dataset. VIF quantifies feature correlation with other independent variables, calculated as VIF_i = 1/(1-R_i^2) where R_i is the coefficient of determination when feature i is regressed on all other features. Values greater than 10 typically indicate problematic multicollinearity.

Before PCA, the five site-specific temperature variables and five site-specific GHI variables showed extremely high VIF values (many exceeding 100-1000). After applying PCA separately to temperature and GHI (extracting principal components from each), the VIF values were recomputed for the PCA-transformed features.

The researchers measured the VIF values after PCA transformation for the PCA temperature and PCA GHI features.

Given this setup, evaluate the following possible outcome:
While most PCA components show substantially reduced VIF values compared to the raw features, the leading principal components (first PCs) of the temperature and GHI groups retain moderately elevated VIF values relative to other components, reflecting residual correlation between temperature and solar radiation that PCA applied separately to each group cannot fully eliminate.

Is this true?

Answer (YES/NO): NO